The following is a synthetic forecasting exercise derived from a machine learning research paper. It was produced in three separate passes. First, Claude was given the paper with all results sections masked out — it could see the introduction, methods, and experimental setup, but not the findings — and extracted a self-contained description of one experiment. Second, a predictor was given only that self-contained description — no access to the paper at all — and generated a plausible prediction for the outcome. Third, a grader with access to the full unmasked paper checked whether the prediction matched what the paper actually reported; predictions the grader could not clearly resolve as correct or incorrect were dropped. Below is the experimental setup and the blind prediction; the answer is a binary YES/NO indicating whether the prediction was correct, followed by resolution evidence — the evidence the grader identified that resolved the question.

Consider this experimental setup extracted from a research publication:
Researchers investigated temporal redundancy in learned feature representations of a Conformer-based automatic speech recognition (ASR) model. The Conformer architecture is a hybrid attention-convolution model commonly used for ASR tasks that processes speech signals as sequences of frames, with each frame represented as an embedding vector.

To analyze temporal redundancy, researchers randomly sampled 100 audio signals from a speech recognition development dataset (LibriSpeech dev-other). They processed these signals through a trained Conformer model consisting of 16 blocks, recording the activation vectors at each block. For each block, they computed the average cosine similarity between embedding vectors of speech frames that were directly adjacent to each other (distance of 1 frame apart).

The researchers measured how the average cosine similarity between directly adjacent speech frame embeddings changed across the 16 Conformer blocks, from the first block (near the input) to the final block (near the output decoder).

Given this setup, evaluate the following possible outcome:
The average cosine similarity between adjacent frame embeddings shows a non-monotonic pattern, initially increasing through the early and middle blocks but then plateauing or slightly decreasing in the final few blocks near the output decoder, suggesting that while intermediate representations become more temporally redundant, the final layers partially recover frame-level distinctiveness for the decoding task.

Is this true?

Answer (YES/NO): NO